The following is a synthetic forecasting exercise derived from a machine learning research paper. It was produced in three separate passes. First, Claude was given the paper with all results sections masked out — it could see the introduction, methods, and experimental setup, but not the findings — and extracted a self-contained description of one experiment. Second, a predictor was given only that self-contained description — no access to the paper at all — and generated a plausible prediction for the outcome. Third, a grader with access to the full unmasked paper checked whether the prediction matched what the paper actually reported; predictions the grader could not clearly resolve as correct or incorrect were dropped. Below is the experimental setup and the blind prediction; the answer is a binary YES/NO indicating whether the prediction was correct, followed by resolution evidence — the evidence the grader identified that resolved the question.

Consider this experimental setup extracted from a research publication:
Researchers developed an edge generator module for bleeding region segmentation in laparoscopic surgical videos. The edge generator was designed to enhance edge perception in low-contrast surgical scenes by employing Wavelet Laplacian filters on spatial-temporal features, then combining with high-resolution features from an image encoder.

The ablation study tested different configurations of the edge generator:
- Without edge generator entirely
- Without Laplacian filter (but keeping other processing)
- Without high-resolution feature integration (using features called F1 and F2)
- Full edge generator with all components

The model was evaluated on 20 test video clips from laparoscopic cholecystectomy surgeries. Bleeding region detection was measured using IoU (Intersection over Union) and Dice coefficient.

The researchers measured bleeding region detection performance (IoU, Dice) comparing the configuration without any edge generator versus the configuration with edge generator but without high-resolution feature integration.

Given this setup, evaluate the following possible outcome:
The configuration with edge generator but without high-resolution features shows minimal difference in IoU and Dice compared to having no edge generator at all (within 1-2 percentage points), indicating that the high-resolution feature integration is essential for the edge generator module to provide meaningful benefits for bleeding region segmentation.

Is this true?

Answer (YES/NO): NO